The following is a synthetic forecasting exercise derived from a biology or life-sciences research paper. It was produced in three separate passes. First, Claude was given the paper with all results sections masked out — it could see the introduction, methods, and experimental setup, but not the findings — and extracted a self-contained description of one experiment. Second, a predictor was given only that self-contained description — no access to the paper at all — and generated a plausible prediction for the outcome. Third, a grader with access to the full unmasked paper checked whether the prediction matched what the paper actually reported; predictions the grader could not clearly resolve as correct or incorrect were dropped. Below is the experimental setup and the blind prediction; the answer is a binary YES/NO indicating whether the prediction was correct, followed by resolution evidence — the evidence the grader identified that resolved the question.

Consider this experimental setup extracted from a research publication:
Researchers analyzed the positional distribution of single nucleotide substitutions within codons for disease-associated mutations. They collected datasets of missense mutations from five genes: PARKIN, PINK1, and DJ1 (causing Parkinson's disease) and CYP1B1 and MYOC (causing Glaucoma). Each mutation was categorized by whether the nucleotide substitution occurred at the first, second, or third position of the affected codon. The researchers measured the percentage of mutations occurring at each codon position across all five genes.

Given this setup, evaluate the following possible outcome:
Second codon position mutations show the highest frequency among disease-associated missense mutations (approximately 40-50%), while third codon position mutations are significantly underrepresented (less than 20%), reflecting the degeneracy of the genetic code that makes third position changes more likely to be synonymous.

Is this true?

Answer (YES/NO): NO